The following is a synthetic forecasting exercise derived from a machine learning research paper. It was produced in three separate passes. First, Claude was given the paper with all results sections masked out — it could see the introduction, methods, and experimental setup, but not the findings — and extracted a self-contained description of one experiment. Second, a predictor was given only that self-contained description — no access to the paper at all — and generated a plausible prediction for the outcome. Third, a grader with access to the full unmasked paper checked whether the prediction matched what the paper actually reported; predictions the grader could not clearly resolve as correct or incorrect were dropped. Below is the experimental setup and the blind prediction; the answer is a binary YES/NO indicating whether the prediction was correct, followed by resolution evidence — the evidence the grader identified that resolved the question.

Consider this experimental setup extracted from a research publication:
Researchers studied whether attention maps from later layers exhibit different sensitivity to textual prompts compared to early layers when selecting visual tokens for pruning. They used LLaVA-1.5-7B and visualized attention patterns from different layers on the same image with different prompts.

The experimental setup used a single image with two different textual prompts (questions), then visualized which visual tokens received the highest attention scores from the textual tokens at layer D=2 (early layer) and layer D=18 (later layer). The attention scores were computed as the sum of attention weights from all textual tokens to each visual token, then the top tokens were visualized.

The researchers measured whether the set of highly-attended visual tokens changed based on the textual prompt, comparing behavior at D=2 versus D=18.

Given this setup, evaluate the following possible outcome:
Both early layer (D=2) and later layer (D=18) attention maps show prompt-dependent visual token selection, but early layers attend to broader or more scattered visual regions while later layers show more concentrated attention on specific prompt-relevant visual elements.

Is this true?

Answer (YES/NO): NO